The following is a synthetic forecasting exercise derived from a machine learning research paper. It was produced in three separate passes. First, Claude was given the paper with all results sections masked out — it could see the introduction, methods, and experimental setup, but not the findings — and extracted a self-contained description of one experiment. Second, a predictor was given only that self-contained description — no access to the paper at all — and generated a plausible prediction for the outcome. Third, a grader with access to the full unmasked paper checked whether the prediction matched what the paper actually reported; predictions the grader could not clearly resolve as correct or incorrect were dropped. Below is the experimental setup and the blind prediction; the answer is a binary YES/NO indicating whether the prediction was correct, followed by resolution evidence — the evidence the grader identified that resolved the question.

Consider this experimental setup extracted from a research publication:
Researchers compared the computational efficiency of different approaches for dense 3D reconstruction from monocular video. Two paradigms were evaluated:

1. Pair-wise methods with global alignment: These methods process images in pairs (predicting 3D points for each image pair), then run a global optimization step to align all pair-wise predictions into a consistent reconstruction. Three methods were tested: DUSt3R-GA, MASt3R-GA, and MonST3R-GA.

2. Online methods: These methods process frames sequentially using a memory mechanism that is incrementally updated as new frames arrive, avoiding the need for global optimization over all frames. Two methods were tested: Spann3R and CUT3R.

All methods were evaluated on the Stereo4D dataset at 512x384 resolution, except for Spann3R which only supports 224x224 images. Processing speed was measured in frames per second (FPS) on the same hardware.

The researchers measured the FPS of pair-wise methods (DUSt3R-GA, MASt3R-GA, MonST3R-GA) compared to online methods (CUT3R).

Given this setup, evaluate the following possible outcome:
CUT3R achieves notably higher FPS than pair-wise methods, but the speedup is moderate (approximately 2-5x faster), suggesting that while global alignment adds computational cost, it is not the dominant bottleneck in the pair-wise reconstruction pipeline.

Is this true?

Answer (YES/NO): NO